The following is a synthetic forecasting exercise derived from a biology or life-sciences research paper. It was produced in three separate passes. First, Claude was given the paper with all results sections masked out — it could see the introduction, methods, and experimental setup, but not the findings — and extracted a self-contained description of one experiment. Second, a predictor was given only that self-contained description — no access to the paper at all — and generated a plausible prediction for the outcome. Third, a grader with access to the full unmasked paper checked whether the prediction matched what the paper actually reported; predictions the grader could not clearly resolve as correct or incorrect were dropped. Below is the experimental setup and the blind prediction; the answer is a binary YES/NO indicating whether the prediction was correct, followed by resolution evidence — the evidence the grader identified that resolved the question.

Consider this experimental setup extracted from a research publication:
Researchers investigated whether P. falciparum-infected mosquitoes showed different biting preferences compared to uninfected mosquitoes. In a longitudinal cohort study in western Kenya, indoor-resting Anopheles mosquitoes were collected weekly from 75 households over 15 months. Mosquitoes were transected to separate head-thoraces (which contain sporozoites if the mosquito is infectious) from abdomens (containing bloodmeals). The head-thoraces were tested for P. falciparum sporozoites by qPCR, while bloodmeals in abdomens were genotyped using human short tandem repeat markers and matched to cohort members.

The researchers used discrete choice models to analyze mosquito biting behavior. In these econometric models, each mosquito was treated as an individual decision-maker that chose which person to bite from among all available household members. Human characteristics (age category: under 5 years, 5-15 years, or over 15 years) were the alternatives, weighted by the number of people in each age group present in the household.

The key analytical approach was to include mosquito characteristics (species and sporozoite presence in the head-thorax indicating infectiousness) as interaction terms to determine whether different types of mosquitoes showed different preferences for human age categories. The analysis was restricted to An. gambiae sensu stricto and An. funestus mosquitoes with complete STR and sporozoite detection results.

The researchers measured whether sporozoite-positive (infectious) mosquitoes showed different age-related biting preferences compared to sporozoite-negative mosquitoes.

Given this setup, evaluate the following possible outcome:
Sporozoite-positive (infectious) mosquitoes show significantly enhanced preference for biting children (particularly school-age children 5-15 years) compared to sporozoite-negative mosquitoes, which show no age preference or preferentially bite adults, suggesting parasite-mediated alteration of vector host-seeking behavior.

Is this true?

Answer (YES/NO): YES